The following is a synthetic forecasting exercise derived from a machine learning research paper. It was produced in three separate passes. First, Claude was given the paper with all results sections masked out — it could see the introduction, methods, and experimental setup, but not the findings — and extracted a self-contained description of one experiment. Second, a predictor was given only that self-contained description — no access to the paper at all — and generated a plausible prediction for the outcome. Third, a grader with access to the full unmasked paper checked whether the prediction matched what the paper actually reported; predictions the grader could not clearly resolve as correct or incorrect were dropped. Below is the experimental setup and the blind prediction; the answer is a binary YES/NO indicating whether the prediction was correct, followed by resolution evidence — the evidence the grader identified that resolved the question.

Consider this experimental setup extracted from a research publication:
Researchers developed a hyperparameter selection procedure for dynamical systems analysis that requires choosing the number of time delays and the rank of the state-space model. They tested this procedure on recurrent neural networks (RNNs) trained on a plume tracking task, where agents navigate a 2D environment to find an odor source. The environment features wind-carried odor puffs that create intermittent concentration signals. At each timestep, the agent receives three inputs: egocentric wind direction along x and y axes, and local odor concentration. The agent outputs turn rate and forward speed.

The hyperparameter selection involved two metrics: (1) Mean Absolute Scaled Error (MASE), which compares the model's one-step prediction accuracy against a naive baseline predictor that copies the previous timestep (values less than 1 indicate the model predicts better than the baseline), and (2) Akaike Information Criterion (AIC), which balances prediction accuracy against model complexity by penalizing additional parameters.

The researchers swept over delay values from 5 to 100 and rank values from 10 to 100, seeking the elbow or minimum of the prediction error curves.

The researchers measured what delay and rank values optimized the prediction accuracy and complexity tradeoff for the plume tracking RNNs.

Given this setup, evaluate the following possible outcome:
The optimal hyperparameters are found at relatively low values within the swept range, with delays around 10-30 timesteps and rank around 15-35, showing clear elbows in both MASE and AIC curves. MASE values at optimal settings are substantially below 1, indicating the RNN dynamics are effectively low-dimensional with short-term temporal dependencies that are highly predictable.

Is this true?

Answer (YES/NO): NO